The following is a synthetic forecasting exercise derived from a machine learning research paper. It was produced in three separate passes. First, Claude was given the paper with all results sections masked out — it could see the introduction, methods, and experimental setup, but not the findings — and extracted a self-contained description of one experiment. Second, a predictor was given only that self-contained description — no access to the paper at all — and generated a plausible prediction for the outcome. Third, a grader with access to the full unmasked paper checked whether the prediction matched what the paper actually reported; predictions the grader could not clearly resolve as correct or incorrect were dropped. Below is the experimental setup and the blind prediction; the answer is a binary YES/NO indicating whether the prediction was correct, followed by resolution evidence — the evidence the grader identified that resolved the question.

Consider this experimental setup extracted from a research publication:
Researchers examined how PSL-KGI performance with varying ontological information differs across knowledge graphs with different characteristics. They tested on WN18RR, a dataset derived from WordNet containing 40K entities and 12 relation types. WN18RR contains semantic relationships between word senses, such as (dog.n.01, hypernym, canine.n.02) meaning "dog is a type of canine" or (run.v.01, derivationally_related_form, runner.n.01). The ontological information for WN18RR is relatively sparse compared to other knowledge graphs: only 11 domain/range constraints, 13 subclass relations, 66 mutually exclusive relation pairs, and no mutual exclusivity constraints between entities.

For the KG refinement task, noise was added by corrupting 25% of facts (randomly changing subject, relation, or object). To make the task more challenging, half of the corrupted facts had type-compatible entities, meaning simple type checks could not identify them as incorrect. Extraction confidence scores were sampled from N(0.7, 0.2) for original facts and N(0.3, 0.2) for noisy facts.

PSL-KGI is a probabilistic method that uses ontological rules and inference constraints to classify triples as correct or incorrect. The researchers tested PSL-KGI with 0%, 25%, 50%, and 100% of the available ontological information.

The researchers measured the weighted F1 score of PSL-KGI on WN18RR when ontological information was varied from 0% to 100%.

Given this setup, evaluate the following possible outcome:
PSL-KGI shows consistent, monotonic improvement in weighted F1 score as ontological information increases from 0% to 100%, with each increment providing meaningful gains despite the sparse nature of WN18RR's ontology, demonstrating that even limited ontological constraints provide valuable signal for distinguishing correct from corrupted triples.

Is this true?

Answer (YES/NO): NO